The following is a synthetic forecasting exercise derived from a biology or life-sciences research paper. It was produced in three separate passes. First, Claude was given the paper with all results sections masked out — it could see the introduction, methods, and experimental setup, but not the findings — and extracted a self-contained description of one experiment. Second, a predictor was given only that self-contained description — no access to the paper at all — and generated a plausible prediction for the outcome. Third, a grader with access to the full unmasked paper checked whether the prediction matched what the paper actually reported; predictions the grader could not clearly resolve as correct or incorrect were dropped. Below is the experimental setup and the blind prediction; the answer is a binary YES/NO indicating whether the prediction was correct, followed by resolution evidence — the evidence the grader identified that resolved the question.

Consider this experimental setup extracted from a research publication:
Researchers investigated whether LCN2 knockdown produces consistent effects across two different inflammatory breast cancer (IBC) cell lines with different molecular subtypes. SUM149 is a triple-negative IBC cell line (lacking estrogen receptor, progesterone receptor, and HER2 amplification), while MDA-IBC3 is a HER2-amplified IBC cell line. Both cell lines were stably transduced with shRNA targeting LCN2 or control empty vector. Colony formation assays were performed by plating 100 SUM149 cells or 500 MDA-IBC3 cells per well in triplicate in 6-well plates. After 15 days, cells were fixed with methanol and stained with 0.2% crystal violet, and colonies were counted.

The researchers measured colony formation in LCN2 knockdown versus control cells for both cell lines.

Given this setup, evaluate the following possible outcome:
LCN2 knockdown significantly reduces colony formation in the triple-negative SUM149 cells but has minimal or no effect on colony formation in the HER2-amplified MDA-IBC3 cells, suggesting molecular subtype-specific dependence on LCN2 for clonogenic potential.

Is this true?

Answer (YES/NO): NO